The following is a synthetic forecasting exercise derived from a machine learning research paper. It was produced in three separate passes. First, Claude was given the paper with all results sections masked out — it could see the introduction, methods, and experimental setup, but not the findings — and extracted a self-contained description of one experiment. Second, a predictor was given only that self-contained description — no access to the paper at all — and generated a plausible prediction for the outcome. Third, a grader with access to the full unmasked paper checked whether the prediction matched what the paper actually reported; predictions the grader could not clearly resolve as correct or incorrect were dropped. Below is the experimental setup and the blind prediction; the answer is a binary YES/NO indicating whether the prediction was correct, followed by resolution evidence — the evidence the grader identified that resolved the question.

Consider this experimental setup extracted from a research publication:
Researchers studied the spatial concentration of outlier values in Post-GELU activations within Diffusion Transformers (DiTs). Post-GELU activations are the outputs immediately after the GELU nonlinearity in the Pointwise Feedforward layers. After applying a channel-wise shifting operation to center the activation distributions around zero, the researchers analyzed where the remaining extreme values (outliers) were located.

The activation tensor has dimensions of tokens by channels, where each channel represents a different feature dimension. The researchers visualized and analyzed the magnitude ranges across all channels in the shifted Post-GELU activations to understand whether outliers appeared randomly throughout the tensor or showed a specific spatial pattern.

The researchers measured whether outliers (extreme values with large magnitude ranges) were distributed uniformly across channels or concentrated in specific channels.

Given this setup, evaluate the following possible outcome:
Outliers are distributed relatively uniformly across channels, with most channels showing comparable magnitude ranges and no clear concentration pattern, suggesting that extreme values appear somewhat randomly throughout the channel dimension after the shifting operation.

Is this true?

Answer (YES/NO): NO